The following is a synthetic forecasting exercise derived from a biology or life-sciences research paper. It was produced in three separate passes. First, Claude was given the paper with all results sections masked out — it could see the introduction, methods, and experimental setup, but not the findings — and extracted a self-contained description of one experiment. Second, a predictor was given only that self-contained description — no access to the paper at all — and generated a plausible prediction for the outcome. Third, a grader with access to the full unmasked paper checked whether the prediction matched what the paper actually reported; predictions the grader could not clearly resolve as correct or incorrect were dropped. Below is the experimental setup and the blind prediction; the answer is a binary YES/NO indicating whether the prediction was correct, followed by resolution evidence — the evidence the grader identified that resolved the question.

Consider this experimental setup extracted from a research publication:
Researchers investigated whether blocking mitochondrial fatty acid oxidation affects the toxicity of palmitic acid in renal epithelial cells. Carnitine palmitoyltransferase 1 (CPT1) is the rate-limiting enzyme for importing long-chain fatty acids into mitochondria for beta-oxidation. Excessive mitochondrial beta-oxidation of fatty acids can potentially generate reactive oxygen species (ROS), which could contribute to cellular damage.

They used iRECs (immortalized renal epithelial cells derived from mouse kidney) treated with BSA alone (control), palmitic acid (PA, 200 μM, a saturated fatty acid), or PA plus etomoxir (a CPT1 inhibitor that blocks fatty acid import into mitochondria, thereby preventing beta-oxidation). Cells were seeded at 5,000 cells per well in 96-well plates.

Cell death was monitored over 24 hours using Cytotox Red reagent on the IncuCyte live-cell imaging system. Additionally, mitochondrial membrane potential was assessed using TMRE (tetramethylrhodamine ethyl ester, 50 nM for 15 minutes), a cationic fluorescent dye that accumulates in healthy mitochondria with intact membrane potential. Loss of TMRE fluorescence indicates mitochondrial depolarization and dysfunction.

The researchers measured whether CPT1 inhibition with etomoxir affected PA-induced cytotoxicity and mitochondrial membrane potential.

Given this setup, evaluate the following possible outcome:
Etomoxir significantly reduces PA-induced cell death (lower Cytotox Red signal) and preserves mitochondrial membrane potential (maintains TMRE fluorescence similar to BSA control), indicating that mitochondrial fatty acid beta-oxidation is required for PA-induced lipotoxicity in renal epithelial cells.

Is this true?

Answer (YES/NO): NO